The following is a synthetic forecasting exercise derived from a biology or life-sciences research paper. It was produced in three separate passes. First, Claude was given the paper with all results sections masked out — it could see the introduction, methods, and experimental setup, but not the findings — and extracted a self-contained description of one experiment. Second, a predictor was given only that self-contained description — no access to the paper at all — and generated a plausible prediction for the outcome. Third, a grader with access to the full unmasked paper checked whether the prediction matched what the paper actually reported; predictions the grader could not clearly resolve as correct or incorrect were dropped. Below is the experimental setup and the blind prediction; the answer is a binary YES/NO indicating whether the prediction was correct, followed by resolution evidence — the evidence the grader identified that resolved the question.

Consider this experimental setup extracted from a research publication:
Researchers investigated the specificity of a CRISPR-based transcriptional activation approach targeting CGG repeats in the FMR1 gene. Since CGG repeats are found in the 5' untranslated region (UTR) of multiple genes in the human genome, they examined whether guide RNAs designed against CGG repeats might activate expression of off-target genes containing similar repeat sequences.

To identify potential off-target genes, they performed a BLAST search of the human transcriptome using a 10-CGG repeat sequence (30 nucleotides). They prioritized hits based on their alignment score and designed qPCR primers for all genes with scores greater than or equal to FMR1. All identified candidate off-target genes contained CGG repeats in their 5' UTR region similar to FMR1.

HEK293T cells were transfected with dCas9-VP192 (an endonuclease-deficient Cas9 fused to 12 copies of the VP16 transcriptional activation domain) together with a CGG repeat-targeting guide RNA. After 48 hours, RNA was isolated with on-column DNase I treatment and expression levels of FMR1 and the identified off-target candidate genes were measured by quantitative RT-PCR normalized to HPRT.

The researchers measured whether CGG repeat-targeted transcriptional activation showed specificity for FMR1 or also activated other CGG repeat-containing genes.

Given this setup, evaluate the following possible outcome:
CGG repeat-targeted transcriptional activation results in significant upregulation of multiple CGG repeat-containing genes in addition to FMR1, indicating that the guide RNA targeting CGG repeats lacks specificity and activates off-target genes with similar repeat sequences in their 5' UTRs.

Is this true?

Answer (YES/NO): YES